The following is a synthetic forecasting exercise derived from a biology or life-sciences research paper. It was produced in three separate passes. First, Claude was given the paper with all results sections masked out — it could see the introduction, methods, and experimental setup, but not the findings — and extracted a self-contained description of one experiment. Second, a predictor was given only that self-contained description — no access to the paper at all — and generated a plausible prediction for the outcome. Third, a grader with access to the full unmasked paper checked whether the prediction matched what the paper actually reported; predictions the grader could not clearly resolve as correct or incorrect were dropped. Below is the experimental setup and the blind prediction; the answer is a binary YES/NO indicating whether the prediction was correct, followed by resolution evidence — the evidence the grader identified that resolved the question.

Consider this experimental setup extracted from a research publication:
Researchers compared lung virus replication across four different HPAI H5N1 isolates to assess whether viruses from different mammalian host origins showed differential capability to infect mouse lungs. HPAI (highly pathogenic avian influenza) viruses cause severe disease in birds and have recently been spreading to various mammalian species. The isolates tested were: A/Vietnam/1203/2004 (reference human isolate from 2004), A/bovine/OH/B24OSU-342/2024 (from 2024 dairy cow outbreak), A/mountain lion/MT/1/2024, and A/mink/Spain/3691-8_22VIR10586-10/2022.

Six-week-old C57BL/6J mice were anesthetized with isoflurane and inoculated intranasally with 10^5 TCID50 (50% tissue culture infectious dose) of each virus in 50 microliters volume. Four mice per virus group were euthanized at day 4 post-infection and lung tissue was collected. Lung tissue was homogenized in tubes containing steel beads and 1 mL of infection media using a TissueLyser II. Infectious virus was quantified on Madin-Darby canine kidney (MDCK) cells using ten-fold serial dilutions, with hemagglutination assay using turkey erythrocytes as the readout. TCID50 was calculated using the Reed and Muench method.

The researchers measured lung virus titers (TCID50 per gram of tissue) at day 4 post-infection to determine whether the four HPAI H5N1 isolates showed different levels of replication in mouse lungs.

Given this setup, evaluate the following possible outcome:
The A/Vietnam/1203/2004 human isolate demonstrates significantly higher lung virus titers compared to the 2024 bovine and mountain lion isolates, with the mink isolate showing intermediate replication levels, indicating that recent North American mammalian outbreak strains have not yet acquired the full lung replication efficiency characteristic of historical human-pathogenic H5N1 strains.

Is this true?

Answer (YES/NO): NO